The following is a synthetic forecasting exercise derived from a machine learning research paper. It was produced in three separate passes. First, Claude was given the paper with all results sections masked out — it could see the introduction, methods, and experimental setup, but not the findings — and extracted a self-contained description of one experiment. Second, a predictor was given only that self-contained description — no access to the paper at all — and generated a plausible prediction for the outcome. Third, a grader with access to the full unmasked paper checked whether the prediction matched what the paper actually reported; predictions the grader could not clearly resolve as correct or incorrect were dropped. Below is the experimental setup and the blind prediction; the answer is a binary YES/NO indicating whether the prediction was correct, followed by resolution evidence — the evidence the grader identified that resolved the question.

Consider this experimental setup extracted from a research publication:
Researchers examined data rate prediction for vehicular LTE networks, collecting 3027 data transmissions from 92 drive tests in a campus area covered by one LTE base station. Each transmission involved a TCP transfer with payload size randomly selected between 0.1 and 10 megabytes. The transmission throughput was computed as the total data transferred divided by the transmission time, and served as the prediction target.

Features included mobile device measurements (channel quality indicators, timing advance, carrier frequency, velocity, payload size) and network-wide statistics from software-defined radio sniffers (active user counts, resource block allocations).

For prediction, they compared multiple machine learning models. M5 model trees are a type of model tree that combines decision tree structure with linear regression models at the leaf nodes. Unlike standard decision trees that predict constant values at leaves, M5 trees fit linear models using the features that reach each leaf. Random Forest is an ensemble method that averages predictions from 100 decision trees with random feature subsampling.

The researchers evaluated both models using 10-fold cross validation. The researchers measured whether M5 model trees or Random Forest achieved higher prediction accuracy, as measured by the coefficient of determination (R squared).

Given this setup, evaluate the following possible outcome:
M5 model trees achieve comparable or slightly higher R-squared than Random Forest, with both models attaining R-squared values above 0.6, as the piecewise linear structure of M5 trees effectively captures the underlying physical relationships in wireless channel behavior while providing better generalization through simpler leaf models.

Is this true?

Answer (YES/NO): NO